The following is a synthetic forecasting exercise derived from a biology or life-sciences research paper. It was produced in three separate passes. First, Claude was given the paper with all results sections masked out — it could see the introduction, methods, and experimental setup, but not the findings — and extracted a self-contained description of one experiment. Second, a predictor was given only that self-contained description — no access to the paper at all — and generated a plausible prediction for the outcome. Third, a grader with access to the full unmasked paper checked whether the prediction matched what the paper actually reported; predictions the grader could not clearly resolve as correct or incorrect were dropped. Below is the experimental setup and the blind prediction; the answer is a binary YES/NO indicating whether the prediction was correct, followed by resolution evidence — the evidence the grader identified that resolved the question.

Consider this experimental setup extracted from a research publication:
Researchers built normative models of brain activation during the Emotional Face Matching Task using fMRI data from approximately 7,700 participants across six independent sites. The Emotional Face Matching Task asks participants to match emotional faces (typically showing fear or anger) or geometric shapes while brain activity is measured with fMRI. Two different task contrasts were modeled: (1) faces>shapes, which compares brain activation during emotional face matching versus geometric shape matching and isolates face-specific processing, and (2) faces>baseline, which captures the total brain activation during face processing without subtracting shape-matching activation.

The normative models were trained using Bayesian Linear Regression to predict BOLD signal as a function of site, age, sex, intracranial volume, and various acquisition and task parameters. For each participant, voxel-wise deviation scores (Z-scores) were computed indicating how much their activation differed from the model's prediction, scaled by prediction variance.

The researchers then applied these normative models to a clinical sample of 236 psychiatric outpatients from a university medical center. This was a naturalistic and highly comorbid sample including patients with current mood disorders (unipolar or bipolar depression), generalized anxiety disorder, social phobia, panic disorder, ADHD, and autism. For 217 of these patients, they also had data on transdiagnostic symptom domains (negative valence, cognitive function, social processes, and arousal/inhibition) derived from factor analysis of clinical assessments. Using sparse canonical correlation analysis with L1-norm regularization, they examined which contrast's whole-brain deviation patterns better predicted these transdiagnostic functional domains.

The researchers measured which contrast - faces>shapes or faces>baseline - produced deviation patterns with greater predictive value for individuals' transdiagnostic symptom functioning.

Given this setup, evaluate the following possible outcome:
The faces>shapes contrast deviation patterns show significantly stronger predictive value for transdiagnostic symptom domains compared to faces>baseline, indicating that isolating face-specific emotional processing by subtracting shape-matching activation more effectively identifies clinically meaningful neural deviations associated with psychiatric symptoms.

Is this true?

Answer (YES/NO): NO